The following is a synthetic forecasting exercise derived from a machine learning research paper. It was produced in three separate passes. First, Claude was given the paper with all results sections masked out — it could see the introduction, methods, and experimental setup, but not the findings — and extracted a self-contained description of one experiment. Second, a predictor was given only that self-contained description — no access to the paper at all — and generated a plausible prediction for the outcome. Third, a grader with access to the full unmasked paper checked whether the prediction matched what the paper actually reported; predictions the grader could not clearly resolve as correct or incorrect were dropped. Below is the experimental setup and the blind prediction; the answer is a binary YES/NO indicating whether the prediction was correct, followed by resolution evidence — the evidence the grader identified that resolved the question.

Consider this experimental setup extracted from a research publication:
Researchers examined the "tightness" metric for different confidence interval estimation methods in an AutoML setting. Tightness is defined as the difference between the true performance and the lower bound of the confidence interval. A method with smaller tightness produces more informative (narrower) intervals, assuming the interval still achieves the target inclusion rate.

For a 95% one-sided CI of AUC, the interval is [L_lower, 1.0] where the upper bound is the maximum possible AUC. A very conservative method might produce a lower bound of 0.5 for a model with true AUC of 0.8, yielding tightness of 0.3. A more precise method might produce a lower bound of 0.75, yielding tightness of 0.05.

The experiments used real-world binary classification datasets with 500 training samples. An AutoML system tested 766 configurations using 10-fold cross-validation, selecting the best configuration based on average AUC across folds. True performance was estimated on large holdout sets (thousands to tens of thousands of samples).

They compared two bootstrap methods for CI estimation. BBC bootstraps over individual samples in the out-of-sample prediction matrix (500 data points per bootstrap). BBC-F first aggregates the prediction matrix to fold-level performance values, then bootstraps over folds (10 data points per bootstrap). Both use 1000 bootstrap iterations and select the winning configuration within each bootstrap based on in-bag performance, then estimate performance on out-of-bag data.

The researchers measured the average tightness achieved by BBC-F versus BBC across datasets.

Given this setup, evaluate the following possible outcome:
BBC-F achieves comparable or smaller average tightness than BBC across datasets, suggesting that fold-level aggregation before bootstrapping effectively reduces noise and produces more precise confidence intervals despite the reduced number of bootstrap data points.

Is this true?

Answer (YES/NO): YES